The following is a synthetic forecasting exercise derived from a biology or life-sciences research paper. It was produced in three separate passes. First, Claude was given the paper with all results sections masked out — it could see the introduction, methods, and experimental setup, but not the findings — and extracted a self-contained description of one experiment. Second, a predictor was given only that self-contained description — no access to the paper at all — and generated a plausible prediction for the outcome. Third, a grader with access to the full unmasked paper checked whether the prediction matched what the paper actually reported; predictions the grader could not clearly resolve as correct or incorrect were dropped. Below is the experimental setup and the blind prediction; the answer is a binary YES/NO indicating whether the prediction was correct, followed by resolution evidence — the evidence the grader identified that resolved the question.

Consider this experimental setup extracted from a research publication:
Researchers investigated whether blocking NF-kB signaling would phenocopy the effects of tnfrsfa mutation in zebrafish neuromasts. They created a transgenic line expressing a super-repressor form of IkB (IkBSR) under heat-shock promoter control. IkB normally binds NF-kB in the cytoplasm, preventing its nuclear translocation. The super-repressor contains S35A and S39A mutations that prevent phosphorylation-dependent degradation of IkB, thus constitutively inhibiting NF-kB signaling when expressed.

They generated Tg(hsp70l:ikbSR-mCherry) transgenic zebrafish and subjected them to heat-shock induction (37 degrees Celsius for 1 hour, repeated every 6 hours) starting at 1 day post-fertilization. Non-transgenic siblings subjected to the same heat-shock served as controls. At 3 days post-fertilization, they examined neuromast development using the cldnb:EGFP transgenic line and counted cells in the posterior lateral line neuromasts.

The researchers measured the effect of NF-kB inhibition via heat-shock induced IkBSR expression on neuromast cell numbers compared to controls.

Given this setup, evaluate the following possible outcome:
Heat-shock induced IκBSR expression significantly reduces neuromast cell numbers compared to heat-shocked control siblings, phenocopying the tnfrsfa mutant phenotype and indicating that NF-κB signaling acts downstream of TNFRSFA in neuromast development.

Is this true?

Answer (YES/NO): YES